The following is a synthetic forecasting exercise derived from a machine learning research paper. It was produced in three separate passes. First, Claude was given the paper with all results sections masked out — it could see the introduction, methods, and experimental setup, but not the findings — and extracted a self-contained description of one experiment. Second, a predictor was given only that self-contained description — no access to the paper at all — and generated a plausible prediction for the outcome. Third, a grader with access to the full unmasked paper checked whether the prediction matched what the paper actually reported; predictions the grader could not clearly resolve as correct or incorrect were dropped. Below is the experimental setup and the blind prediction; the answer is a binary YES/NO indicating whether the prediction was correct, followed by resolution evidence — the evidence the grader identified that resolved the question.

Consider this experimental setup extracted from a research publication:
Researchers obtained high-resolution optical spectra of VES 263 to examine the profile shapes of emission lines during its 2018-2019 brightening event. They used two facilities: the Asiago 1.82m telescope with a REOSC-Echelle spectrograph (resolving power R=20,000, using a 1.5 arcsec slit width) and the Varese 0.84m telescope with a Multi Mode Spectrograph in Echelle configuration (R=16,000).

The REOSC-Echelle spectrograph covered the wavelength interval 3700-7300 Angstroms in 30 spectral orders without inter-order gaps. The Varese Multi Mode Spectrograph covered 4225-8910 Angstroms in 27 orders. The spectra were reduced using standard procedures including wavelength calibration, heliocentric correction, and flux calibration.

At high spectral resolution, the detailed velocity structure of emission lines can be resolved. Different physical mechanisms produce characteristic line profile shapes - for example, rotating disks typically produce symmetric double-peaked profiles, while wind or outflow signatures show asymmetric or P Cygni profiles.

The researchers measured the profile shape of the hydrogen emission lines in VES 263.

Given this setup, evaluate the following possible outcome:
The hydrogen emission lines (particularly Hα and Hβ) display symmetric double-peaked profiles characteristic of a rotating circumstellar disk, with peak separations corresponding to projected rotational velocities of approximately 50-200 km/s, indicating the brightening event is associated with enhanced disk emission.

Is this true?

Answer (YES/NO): YES